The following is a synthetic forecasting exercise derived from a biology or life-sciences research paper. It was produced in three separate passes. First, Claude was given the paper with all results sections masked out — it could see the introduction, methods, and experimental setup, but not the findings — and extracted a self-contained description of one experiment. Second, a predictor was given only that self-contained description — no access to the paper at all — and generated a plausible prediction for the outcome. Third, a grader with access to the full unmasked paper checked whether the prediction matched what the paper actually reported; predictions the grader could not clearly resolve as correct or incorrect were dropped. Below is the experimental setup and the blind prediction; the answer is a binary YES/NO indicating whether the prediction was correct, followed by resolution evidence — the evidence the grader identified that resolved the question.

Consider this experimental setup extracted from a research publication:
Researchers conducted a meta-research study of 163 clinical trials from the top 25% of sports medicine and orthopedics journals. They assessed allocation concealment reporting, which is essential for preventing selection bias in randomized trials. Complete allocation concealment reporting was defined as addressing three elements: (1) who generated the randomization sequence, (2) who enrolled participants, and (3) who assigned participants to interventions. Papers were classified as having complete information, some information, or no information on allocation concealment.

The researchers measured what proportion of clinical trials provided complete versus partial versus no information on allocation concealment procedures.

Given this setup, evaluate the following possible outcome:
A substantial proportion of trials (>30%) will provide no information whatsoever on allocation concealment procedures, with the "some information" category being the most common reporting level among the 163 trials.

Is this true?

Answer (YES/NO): NO